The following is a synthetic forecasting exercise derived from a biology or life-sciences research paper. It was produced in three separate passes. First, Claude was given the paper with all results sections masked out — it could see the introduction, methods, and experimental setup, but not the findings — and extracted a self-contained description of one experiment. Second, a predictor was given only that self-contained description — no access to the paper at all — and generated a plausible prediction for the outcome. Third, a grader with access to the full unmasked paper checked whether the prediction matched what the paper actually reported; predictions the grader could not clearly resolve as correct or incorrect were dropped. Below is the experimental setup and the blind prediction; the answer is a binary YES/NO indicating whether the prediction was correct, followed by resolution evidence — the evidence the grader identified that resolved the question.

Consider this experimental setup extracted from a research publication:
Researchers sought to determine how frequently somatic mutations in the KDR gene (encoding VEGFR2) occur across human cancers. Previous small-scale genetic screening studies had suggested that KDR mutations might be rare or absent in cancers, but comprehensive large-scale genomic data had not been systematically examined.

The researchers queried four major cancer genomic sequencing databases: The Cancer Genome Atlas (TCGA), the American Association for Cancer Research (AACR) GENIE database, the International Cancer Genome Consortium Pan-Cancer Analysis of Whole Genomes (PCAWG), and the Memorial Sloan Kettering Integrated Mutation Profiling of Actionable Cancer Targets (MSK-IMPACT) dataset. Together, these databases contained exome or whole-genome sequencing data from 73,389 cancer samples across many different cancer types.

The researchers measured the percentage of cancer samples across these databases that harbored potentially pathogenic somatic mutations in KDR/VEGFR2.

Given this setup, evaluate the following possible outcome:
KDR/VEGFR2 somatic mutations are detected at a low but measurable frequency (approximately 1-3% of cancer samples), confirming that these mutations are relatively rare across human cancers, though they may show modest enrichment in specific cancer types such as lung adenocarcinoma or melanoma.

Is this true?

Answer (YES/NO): YES